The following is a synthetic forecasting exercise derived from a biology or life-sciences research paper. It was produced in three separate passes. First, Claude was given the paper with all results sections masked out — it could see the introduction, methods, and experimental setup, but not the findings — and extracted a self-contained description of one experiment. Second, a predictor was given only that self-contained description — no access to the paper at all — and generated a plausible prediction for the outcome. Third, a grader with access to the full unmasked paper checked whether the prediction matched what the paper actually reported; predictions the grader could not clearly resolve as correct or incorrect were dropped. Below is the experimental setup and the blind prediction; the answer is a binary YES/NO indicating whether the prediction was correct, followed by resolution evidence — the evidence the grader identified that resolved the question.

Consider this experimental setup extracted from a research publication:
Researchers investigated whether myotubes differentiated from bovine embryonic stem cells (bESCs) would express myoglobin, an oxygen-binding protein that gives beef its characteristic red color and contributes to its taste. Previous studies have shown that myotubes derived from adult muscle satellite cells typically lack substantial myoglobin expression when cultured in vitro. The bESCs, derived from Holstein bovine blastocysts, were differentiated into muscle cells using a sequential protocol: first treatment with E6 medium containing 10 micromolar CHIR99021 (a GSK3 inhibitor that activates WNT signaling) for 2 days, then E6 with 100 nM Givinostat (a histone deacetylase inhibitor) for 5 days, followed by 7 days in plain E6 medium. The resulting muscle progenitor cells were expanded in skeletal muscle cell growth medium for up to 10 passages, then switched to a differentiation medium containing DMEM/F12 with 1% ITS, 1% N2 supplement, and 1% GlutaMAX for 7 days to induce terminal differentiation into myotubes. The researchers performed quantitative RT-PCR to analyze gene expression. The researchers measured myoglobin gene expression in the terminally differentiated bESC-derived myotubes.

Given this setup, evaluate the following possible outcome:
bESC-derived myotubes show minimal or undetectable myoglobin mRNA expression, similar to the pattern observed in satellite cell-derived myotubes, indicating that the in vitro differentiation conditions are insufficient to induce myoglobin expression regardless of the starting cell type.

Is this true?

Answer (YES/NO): NO